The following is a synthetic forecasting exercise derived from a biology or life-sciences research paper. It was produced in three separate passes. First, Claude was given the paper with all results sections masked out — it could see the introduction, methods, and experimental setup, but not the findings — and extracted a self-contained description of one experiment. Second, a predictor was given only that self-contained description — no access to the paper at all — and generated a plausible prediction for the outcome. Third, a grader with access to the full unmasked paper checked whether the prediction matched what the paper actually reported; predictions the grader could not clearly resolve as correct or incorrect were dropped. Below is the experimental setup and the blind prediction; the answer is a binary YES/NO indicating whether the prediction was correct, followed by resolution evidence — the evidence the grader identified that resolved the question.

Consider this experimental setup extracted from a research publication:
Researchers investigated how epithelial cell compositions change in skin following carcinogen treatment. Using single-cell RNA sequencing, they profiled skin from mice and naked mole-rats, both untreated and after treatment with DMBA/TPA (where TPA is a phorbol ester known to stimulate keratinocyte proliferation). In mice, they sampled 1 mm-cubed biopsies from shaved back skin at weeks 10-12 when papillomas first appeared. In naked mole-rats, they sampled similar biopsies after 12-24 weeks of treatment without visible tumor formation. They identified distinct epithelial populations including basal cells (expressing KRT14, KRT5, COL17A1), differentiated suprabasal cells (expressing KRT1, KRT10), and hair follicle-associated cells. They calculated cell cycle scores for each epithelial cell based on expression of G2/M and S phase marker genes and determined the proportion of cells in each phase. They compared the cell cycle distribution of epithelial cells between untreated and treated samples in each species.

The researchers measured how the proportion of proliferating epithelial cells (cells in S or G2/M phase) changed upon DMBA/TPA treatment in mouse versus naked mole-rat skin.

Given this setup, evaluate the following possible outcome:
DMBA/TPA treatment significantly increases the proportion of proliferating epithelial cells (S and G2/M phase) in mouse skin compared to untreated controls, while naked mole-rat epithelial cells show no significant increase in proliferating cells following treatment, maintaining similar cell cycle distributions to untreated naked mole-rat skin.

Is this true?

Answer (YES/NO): NO